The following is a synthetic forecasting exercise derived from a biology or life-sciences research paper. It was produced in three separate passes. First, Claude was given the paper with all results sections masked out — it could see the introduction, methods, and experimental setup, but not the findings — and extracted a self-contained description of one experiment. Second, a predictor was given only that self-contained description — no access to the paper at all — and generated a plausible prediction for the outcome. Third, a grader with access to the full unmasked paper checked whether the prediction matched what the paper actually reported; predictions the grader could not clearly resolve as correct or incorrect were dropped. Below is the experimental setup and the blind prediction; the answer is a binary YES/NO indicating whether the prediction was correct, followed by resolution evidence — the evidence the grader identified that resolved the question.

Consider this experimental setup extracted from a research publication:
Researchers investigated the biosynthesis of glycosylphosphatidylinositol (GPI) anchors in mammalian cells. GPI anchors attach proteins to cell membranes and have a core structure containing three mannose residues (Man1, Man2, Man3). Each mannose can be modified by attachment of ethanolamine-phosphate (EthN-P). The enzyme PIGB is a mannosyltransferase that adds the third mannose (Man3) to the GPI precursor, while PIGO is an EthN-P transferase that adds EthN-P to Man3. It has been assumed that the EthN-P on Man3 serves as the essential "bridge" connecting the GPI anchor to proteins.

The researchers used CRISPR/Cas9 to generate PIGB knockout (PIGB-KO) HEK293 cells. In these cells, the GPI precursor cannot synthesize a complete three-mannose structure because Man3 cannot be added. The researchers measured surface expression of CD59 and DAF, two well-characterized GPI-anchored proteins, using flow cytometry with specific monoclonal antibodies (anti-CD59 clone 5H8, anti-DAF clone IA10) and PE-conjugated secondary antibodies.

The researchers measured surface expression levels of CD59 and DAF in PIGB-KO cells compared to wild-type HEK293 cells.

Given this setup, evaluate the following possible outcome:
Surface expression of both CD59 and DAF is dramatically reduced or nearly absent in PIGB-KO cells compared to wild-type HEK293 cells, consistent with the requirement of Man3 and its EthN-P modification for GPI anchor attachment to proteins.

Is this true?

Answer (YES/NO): NO